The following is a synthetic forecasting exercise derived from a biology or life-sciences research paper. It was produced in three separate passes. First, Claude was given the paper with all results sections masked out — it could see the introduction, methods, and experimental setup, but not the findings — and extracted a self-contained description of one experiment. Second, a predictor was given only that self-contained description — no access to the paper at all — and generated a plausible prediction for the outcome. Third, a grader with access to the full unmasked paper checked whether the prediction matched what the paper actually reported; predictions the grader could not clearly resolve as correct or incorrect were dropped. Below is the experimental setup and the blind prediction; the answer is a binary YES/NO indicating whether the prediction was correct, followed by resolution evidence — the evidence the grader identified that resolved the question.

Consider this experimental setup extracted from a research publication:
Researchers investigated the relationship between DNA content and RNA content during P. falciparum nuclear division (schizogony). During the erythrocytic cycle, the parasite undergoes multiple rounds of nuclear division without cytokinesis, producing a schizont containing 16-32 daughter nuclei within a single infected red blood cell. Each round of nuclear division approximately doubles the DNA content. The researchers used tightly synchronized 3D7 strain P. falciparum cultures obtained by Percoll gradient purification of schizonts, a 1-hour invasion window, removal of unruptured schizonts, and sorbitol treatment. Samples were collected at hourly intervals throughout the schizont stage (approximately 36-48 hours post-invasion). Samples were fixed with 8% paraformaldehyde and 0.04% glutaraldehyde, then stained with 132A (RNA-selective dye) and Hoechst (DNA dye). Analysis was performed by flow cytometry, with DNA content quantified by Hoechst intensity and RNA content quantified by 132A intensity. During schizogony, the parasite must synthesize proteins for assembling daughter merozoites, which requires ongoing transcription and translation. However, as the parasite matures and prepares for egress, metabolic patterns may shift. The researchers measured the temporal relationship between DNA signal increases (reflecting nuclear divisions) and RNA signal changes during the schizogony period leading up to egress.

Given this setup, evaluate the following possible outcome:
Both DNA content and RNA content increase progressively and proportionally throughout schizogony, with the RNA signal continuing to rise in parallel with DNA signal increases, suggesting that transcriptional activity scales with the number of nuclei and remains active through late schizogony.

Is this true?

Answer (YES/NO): NO